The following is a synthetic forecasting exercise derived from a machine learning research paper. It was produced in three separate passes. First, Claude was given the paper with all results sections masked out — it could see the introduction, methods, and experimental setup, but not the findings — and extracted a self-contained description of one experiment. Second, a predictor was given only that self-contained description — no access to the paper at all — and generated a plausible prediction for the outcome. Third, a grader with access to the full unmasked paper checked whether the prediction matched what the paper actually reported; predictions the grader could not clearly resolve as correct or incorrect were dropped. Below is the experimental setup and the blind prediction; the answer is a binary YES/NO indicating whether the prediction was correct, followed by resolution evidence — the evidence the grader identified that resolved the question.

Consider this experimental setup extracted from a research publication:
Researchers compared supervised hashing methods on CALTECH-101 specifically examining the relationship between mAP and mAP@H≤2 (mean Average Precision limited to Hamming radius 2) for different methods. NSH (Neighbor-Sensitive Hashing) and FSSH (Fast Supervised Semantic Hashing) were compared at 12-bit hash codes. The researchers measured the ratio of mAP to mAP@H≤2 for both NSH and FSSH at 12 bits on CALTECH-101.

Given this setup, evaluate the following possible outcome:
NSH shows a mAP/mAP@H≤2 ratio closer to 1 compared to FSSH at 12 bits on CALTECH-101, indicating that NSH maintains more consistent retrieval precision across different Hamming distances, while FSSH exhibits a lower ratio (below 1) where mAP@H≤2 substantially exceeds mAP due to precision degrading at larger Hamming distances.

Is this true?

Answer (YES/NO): NO